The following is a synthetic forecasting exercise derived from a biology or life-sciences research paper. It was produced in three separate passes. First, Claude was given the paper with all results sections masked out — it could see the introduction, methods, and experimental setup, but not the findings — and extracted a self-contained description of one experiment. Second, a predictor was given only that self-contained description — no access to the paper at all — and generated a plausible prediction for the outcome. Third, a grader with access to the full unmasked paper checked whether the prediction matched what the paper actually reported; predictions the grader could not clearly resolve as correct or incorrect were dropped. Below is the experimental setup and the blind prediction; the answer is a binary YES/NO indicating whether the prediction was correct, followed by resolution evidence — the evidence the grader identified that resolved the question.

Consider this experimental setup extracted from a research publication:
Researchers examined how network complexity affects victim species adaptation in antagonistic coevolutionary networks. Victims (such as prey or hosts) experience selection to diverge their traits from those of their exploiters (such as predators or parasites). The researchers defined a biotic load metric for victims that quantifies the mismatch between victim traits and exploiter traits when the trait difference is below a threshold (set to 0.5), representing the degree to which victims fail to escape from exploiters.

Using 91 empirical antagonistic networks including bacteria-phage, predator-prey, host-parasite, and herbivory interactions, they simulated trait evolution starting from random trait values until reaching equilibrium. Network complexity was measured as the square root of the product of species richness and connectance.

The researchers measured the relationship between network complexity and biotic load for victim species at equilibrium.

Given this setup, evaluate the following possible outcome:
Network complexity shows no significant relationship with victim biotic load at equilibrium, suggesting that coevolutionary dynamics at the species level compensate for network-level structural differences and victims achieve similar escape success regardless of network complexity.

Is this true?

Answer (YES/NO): NO